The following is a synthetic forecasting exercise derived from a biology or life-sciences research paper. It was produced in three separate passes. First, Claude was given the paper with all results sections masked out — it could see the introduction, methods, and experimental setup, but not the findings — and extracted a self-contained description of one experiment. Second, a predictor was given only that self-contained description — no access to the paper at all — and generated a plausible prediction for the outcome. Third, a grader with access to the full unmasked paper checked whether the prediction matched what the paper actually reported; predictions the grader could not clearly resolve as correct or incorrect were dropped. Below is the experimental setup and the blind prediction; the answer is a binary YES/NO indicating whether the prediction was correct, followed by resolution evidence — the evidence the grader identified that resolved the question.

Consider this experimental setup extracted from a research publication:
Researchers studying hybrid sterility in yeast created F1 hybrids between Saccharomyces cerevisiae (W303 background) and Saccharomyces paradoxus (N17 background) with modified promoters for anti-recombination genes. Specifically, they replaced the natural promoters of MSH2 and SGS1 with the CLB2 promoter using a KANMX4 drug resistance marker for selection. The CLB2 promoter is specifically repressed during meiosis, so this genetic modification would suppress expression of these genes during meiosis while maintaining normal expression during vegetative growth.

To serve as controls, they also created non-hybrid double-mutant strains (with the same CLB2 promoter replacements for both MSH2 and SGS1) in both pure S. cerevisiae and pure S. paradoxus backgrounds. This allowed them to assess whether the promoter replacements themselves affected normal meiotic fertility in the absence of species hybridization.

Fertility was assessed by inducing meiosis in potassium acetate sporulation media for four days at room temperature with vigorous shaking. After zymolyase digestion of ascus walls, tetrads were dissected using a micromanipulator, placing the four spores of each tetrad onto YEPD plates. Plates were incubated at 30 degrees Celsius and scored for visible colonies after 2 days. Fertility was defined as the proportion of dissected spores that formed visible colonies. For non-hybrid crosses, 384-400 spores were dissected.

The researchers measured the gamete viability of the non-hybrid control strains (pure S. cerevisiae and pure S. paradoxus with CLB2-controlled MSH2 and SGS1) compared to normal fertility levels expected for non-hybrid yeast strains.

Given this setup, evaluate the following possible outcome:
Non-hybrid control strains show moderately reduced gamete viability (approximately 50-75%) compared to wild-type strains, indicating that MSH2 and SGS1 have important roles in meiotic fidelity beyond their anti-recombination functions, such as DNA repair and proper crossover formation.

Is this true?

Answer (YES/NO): NO